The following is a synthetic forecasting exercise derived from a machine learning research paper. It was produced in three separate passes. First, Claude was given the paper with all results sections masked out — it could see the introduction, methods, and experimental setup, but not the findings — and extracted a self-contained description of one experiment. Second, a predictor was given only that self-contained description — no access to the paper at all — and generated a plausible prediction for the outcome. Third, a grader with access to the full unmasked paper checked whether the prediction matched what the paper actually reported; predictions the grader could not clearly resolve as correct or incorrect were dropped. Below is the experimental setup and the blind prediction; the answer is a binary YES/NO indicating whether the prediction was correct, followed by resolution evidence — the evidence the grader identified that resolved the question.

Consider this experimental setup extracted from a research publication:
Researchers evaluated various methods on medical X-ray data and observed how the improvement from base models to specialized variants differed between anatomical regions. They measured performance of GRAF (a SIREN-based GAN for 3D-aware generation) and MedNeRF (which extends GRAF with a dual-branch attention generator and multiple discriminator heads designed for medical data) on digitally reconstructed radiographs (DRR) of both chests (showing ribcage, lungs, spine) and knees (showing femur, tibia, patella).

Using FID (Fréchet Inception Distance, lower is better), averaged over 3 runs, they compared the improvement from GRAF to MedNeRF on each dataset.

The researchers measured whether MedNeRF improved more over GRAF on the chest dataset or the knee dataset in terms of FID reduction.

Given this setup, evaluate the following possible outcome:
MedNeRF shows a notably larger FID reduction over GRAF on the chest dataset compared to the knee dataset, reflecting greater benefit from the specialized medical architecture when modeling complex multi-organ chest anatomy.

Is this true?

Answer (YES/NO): YES